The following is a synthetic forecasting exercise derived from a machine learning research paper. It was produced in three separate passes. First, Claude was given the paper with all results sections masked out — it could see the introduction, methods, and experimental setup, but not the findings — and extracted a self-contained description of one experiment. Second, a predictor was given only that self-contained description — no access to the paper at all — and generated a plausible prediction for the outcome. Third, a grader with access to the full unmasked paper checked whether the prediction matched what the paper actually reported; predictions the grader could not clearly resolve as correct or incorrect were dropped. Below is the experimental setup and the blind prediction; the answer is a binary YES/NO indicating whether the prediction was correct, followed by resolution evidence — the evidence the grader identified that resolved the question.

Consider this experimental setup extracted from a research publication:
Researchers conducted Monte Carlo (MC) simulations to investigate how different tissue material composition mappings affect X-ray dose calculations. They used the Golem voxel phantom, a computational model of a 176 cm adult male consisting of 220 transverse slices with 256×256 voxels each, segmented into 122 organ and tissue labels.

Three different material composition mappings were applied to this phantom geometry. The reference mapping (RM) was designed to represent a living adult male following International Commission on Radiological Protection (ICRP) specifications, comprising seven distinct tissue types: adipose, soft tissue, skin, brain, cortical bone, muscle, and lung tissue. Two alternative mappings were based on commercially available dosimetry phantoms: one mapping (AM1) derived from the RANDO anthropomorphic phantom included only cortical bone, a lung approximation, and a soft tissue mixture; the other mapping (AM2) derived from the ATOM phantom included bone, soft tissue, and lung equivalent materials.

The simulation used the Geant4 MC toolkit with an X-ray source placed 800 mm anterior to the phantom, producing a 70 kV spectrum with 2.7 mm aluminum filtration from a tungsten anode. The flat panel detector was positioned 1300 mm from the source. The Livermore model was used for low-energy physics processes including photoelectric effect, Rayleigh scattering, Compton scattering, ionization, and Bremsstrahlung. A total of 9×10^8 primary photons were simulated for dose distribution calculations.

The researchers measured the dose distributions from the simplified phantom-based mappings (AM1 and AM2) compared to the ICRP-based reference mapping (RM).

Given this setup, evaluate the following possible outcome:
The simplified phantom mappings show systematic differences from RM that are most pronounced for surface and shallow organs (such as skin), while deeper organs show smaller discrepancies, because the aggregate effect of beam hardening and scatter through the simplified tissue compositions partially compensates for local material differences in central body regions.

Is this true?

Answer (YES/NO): NO